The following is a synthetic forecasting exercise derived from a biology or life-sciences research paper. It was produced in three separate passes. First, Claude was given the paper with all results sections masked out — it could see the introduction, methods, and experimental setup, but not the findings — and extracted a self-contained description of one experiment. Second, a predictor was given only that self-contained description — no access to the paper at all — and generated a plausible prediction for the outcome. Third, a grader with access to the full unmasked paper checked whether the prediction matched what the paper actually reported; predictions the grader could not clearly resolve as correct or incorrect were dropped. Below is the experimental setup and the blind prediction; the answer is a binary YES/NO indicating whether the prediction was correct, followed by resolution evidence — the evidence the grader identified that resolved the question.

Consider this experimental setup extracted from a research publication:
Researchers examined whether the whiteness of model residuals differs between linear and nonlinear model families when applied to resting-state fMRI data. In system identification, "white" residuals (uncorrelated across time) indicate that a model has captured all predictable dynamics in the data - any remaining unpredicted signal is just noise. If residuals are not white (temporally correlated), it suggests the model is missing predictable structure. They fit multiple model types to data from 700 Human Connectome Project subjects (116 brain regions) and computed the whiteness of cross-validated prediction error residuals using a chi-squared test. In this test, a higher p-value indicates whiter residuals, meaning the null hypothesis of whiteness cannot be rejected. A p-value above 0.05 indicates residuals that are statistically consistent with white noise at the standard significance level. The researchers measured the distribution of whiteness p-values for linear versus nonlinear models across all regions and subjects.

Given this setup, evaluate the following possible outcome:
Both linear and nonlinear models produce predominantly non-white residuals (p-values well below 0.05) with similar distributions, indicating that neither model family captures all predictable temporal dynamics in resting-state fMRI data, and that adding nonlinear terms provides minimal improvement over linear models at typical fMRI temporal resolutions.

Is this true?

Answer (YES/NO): NO